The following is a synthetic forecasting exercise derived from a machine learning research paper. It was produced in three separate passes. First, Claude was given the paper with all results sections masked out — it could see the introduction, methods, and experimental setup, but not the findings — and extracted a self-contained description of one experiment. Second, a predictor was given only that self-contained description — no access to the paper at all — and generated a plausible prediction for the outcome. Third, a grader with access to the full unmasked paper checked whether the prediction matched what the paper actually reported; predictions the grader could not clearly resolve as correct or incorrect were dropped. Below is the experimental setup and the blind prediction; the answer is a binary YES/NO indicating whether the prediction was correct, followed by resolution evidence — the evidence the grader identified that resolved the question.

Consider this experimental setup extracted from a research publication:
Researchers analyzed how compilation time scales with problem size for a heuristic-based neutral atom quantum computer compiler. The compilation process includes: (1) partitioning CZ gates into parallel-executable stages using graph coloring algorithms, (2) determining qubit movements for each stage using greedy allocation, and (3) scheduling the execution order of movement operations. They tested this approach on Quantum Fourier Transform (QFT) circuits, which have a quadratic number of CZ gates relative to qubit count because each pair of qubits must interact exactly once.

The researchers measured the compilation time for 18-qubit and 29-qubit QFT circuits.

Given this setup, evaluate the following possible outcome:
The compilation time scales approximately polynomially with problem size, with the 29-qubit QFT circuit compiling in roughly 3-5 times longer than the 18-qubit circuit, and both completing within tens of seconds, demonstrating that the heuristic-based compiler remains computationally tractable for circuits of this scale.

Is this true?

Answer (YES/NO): NO